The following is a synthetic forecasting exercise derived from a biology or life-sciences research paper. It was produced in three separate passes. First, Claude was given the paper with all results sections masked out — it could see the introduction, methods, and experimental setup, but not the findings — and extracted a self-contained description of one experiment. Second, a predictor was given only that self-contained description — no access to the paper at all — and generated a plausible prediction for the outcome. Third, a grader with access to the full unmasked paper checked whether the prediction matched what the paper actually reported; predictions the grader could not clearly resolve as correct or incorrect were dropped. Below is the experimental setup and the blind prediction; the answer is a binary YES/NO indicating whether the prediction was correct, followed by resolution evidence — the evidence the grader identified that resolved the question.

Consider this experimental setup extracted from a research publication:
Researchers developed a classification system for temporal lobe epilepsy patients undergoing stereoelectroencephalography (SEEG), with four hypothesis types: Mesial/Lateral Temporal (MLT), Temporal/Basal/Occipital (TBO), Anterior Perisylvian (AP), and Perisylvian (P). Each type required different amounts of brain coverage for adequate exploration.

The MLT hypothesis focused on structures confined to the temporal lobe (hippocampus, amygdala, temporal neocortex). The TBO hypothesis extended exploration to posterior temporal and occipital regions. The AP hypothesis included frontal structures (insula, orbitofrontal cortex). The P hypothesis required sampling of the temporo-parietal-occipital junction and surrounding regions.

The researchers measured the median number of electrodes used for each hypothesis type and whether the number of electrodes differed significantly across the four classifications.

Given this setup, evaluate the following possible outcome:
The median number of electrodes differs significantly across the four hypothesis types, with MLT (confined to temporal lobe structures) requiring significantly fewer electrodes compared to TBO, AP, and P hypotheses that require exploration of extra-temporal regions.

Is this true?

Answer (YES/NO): YES